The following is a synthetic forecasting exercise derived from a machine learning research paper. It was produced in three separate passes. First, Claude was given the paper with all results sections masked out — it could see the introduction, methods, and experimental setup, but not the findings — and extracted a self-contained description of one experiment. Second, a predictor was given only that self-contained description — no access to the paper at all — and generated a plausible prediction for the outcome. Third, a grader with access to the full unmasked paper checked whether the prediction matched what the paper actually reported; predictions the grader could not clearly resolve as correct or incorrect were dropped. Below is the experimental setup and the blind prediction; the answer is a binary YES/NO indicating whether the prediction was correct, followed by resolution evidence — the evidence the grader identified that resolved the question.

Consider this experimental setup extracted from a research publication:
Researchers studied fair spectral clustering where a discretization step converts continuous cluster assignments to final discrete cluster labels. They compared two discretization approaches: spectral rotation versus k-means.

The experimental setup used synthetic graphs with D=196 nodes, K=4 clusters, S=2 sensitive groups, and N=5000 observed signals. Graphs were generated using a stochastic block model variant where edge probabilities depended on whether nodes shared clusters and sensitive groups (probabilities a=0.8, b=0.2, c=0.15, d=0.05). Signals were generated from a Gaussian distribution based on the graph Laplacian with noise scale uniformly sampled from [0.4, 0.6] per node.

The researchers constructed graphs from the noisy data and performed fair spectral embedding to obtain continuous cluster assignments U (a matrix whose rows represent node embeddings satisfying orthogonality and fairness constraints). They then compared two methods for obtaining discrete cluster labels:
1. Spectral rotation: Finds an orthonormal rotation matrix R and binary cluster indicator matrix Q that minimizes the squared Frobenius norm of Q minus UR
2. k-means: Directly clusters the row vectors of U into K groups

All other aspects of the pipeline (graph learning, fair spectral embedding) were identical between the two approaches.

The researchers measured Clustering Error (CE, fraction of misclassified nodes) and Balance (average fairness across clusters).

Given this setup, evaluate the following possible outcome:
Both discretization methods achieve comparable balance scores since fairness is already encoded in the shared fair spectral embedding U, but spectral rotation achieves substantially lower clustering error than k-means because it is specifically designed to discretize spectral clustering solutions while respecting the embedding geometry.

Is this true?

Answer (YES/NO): NO